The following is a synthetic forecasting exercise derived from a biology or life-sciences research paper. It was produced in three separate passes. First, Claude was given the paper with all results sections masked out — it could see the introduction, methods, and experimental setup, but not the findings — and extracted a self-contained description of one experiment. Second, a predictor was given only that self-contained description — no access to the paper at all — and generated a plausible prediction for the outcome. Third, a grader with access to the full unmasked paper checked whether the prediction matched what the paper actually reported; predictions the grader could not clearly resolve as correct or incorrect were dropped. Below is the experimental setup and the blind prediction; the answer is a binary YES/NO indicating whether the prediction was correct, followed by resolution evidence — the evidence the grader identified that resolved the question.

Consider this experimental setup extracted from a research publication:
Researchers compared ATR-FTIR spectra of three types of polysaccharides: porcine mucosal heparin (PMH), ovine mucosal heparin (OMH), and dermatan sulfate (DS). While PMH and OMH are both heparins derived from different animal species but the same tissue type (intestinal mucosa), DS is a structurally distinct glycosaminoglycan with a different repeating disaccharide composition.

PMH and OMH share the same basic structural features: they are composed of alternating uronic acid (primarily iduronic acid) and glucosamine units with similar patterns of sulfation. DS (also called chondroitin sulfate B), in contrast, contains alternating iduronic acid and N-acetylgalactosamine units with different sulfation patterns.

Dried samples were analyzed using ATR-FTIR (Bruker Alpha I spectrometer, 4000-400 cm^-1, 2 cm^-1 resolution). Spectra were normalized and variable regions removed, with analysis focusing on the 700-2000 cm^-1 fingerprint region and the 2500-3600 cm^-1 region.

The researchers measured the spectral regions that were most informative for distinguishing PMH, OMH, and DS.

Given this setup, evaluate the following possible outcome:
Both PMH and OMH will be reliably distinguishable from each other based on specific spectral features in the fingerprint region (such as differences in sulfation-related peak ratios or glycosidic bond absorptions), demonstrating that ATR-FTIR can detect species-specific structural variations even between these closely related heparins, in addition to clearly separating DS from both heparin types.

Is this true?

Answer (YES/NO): NO